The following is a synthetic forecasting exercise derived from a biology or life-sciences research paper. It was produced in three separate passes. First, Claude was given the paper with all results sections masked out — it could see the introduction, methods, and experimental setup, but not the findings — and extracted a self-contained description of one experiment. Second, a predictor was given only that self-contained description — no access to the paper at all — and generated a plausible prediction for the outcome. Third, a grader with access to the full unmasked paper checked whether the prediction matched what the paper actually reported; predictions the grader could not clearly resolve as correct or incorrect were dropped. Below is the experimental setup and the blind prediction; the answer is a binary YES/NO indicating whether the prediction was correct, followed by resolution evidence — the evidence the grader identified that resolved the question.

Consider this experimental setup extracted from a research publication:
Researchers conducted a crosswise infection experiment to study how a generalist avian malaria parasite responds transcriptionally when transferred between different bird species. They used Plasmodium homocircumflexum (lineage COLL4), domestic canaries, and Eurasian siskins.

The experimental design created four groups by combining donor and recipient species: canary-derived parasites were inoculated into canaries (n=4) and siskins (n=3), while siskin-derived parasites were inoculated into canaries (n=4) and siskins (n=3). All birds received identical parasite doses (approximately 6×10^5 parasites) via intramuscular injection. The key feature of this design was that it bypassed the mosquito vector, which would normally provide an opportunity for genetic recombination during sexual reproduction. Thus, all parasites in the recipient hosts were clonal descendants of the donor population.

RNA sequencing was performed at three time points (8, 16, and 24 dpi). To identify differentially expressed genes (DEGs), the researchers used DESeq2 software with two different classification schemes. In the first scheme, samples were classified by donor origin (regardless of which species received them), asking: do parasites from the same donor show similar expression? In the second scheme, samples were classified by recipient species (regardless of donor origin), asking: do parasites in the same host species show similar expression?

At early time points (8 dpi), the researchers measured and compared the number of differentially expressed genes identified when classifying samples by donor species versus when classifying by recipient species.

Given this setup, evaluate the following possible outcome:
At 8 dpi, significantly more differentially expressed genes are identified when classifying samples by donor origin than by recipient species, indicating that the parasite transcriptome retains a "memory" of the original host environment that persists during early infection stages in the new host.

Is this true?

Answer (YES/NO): YES